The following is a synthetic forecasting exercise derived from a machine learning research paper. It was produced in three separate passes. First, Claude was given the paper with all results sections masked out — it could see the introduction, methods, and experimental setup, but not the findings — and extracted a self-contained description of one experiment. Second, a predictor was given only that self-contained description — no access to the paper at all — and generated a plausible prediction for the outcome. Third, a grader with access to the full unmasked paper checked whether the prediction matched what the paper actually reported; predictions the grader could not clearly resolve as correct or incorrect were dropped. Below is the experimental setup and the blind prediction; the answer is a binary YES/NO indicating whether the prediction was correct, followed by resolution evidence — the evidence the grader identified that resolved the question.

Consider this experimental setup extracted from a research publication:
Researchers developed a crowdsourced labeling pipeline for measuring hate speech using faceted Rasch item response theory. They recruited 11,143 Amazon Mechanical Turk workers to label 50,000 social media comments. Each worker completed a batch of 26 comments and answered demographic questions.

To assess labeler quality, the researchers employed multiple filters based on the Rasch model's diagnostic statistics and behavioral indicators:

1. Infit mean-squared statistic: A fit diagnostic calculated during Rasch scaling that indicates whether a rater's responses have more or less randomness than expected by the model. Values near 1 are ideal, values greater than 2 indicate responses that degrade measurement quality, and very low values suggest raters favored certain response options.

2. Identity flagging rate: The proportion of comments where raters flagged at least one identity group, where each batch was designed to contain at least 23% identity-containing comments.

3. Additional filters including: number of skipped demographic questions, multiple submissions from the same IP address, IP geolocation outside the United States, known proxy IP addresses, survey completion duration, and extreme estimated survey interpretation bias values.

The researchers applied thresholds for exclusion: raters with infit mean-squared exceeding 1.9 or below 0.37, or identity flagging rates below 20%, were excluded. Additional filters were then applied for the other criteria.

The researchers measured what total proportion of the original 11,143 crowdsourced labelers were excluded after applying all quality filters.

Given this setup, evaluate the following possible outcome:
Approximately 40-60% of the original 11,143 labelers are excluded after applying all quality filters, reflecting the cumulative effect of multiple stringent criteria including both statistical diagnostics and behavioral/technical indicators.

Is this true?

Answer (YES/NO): NO